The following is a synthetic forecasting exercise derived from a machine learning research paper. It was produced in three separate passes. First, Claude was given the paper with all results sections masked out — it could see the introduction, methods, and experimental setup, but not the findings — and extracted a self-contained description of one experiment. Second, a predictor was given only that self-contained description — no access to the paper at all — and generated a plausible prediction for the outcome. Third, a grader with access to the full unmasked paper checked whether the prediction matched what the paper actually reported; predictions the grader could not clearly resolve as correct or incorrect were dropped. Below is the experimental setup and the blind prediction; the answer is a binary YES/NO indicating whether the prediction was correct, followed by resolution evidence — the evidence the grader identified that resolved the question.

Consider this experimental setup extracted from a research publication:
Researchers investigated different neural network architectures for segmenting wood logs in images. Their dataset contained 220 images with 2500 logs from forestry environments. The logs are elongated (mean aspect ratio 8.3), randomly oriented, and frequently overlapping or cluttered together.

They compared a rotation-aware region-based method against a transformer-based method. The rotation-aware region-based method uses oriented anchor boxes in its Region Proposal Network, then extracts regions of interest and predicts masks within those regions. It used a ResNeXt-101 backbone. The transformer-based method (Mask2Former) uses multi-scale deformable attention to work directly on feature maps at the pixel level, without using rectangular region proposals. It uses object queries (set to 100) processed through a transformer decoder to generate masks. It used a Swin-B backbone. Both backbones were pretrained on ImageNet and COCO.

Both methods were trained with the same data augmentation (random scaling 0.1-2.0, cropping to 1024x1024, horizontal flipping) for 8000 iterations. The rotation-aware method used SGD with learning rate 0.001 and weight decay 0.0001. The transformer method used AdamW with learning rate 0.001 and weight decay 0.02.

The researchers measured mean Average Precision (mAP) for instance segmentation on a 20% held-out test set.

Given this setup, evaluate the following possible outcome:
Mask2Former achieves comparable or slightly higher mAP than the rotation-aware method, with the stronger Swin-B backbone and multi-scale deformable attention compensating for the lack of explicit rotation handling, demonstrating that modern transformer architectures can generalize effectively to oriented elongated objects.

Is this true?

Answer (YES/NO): NO